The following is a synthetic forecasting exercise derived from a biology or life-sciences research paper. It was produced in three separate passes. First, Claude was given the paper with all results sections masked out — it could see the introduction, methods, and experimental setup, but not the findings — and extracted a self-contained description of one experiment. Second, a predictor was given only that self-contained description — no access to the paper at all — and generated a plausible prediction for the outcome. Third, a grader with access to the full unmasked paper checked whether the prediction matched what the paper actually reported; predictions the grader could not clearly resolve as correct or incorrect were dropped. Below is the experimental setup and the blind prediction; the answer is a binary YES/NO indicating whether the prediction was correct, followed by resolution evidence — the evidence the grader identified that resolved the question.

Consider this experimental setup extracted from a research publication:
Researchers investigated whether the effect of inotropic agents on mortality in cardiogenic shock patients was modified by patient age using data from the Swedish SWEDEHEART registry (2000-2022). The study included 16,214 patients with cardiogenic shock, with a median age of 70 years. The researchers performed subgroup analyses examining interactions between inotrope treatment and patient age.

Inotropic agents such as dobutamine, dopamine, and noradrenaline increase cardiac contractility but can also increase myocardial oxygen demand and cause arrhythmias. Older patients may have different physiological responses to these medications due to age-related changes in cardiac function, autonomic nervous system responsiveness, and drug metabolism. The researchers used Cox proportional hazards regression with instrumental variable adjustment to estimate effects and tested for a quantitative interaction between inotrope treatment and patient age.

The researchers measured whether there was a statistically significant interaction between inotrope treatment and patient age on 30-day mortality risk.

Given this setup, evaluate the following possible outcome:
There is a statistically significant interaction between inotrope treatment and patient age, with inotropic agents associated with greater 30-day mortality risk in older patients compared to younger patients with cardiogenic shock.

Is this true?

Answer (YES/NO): NO